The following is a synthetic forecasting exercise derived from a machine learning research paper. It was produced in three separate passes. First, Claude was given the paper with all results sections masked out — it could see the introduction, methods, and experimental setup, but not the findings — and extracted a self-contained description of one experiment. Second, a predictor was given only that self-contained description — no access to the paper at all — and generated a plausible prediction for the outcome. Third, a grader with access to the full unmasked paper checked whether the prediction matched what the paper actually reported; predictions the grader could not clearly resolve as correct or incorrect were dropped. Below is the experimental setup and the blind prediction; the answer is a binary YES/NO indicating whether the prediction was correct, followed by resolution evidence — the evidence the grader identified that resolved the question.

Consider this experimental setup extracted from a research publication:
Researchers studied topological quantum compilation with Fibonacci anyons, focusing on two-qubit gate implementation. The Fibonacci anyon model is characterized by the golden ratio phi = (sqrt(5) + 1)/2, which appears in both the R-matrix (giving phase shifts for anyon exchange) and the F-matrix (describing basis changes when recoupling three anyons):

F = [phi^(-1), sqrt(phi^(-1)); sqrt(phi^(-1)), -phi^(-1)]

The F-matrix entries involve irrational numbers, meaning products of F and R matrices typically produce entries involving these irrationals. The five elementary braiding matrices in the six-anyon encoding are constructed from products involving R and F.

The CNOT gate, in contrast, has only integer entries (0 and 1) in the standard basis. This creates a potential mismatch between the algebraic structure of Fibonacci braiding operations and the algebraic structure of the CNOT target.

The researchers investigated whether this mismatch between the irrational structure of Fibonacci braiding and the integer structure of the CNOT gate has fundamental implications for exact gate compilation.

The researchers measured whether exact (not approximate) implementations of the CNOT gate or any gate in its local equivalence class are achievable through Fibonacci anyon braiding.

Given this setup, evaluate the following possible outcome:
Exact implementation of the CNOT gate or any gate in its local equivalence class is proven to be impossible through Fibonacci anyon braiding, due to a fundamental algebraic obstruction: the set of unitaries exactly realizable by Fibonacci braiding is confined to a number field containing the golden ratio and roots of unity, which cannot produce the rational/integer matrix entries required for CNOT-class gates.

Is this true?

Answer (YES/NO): NO